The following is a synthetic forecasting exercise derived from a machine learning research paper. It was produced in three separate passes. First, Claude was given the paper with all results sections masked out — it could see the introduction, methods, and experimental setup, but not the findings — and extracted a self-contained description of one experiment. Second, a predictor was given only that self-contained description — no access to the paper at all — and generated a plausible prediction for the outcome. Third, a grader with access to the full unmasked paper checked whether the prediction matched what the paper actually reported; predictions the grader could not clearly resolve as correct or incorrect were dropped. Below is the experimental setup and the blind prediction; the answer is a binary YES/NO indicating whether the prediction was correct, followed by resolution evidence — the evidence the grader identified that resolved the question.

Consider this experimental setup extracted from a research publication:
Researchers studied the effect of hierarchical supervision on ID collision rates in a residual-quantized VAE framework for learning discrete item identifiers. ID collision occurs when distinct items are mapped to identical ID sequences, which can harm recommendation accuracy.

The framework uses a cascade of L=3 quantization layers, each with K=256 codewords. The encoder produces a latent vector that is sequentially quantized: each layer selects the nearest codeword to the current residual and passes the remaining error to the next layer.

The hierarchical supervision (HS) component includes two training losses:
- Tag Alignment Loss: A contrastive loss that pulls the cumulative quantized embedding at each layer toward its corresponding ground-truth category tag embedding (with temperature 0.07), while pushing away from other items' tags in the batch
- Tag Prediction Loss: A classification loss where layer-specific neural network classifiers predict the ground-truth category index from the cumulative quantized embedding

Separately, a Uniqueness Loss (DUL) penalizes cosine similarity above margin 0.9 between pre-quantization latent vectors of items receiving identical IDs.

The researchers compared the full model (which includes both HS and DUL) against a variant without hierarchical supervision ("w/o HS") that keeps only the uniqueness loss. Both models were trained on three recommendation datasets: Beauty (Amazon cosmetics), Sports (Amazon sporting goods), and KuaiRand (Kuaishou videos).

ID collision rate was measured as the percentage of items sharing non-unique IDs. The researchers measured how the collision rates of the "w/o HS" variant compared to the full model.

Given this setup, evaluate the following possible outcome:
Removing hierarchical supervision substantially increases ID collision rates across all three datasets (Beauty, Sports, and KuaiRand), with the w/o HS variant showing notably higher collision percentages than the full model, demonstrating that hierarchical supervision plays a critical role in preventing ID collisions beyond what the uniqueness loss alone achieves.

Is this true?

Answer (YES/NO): NO